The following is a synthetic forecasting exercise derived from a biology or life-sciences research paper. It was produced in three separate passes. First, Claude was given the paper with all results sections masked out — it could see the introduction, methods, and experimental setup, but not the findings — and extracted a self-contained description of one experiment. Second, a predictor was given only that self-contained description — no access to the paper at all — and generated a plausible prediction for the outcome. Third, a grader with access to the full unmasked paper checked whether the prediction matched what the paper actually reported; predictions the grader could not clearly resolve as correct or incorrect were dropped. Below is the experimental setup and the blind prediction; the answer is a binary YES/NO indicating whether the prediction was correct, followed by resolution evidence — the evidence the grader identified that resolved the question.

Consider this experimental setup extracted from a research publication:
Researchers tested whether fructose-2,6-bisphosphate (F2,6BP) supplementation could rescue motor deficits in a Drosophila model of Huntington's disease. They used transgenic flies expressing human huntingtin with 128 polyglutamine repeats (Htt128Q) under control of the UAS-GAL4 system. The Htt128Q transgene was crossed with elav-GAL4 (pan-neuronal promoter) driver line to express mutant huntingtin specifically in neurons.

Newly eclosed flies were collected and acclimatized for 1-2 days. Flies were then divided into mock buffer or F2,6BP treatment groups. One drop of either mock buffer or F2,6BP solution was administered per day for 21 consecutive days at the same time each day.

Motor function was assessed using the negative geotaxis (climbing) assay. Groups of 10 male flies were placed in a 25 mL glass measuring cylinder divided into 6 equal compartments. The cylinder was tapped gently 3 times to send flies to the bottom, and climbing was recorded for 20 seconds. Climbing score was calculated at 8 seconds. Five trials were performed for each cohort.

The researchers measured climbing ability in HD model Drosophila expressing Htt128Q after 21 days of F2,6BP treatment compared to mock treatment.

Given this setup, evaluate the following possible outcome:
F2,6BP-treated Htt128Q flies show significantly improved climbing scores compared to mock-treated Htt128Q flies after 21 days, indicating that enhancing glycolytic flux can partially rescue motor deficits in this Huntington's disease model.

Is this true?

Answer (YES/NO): YES